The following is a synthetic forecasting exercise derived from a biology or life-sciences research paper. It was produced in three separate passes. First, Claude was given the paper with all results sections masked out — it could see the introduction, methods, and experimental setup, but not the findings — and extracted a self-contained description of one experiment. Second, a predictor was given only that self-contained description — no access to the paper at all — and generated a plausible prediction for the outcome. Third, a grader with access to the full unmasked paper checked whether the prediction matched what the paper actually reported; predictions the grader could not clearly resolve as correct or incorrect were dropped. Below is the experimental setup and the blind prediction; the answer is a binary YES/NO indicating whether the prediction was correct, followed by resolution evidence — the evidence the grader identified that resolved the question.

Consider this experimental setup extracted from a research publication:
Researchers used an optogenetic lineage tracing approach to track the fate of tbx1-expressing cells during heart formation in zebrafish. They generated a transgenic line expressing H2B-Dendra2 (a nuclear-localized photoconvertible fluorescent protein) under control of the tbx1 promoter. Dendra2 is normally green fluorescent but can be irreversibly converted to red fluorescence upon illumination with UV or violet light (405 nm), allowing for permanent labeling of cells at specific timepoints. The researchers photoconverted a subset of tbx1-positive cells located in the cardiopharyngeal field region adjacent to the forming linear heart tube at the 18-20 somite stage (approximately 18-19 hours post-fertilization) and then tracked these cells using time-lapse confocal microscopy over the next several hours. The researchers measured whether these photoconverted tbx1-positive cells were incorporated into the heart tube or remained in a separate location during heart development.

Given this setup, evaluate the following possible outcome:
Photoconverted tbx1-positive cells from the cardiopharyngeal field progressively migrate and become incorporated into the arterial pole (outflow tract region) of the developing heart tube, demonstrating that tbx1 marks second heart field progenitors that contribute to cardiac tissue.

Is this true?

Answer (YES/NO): NO